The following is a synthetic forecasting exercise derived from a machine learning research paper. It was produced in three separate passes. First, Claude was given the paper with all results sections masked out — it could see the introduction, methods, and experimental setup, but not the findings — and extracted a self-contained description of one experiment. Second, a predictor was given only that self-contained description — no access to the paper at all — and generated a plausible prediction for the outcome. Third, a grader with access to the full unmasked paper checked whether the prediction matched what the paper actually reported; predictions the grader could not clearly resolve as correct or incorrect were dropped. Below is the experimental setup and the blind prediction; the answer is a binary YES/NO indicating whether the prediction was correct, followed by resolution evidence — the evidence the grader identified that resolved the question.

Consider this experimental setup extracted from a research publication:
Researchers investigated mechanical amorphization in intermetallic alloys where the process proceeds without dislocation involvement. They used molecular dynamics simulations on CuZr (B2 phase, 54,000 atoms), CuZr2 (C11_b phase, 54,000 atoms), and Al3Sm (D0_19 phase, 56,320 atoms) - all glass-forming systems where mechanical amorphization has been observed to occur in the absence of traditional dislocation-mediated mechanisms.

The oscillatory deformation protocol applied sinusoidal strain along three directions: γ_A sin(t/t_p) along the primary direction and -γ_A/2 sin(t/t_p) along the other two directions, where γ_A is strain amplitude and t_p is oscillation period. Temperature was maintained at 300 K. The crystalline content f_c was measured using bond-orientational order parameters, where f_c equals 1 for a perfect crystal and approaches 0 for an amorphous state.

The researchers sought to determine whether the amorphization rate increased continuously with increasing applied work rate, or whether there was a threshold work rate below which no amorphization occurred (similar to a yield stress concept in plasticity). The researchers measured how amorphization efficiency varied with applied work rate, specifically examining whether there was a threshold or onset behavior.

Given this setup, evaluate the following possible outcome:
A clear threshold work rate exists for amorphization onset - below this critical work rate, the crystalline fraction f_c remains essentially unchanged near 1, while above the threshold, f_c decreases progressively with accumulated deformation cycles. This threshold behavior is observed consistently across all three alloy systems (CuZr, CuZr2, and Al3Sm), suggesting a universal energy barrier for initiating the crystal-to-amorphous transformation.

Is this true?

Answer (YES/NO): NO